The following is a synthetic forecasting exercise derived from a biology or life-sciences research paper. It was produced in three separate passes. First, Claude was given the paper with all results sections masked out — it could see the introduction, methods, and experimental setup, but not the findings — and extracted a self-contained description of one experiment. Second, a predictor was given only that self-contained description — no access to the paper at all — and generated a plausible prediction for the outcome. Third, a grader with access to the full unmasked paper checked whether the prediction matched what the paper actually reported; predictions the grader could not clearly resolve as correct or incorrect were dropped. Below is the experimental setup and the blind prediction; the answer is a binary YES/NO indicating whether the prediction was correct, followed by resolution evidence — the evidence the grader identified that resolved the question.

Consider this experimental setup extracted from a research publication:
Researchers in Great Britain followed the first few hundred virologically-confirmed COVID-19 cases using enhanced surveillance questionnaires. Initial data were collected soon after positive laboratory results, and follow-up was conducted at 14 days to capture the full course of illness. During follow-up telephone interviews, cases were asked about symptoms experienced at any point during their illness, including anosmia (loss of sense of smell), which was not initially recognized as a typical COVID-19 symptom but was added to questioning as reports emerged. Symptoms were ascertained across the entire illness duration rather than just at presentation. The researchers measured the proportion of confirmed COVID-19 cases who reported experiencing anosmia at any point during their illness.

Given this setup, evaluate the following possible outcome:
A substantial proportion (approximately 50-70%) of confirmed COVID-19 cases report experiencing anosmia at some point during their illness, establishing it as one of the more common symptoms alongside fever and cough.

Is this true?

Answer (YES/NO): NO